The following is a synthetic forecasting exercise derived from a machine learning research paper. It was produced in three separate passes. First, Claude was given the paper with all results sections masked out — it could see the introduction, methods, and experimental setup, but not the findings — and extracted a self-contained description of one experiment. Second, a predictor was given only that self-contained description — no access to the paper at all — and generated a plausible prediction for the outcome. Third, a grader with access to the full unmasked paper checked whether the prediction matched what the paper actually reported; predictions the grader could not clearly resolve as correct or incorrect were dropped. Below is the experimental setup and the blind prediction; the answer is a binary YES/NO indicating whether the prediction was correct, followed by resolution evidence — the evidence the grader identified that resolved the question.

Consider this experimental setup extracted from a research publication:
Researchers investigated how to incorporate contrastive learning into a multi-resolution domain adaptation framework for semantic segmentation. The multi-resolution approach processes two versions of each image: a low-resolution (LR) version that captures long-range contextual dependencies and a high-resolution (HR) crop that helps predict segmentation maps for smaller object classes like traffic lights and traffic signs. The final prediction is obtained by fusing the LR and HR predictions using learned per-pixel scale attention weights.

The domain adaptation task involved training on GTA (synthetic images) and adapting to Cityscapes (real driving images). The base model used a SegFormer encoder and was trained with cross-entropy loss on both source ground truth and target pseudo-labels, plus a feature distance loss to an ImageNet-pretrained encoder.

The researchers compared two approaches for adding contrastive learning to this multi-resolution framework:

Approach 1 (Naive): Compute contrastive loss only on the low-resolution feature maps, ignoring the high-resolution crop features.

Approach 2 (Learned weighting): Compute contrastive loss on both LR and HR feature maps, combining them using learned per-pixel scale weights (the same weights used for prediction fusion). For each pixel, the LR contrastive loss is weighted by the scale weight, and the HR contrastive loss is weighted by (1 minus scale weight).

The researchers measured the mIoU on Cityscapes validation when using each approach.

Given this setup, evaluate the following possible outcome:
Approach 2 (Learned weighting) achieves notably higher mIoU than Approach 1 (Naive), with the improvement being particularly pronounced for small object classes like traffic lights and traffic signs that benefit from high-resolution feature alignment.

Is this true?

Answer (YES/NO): NO